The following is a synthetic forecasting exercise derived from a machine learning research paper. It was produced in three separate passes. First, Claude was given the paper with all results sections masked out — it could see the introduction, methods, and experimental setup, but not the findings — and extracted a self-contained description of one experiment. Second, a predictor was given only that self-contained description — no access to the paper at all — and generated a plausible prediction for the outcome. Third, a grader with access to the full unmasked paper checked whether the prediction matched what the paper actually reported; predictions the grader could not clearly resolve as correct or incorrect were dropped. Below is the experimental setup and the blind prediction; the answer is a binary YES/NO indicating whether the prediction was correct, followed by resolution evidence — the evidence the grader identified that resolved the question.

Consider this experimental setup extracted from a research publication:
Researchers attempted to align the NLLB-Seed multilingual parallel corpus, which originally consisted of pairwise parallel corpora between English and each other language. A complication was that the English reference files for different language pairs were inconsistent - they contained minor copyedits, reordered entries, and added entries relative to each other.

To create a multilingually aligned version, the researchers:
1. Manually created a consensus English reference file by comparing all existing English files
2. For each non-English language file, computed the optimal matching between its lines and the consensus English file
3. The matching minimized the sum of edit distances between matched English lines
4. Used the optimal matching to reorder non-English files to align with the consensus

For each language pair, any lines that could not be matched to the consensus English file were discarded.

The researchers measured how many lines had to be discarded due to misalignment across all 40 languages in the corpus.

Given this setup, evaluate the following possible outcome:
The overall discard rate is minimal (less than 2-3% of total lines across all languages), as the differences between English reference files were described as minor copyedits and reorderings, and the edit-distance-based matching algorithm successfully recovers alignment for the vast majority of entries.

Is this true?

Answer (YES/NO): YES